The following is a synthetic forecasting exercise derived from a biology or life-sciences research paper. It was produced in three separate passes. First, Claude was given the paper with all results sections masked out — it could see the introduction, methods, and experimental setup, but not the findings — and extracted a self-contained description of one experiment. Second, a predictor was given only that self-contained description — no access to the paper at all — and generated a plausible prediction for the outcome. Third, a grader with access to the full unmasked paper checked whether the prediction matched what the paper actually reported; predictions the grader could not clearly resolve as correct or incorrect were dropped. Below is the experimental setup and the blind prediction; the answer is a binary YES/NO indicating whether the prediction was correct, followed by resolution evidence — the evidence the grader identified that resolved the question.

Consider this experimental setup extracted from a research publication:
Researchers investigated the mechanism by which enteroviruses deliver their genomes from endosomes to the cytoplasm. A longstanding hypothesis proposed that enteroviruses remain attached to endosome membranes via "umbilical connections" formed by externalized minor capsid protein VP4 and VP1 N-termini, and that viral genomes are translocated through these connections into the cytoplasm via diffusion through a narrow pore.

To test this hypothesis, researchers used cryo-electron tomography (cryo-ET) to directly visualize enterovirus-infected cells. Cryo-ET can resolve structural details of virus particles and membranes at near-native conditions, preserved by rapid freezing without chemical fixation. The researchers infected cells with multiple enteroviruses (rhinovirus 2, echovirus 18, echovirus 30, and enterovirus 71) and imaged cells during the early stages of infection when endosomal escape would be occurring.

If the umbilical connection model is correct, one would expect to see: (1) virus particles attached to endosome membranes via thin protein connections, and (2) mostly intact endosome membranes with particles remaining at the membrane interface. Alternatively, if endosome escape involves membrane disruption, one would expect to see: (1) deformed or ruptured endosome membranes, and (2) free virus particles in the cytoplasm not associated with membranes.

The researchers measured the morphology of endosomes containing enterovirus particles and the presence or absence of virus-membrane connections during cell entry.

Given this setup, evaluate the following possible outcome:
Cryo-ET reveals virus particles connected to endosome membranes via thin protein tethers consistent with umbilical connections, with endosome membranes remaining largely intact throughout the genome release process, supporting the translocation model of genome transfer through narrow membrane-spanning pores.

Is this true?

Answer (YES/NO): NO